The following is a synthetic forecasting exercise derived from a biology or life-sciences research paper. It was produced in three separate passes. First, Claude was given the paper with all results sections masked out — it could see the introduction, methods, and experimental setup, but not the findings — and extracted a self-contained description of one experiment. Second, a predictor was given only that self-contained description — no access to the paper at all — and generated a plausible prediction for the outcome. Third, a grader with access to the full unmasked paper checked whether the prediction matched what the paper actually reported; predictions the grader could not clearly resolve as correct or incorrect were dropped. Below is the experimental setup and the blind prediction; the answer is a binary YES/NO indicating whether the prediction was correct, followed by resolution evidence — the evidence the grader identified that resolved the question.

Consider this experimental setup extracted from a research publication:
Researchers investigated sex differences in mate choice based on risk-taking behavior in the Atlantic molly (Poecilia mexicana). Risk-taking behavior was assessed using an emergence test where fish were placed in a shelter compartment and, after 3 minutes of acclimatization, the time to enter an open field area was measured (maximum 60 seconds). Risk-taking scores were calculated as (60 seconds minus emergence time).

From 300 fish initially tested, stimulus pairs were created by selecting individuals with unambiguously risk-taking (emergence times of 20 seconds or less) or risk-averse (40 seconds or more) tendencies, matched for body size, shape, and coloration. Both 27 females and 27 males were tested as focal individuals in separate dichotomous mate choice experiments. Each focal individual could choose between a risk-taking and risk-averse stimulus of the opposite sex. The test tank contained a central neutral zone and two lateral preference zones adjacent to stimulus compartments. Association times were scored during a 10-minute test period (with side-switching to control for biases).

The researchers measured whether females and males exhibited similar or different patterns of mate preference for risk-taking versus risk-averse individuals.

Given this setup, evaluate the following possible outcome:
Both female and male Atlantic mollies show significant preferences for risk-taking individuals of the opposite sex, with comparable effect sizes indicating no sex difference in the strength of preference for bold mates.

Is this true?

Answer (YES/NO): NO